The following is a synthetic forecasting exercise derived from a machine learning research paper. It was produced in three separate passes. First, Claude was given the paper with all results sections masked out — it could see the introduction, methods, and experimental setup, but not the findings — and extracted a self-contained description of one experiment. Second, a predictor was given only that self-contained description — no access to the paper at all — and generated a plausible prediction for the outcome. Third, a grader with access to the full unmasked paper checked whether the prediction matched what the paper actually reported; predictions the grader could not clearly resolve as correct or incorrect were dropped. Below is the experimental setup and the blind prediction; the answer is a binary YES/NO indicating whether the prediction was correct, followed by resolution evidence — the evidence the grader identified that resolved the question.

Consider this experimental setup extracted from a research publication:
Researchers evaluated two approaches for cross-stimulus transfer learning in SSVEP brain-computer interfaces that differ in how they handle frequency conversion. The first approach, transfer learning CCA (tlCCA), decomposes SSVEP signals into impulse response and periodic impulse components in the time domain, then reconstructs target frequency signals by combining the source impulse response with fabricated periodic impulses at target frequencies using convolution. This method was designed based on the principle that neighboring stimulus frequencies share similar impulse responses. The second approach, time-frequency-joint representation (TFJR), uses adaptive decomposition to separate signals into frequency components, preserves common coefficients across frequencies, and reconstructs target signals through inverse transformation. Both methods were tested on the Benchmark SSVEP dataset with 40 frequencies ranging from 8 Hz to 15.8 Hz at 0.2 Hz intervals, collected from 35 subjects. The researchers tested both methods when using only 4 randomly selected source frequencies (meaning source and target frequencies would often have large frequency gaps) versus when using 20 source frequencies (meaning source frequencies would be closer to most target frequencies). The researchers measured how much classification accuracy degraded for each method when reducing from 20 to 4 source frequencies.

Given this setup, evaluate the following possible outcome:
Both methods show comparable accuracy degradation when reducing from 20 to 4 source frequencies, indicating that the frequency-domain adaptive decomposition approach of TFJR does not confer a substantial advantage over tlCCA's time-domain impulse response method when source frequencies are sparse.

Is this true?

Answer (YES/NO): YES